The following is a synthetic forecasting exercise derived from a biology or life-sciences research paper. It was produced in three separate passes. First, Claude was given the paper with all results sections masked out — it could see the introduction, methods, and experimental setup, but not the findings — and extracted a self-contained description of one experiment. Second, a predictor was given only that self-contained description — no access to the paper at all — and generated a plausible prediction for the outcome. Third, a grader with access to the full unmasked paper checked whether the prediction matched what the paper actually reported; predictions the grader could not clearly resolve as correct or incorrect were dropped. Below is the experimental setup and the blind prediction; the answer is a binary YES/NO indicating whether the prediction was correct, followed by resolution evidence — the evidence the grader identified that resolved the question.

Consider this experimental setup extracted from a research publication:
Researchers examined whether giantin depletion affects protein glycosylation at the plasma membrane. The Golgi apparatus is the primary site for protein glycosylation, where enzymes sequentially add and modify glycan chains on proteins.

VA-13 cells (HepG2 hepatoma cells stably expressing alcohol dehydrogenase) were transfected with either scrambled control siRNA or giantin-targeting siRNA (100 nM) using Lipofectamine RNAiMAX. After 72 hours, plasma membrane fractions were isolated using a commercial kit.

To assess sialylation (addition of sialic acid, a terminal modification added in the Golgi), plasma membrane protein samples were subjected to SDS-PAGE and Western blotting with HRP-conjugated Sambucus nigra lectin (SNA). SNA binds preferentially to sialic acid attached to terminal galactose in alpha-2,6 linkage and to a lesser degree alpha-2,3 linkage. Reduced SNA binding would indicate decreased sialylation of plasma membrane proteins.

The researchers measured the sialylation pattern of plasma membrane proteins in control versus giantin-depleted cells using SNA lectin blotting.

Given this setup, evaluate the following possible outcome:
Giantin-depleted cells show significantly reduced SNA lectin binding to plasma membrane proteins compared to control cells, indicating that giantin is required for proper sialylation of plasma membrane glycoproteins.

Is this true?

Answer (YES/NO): YES